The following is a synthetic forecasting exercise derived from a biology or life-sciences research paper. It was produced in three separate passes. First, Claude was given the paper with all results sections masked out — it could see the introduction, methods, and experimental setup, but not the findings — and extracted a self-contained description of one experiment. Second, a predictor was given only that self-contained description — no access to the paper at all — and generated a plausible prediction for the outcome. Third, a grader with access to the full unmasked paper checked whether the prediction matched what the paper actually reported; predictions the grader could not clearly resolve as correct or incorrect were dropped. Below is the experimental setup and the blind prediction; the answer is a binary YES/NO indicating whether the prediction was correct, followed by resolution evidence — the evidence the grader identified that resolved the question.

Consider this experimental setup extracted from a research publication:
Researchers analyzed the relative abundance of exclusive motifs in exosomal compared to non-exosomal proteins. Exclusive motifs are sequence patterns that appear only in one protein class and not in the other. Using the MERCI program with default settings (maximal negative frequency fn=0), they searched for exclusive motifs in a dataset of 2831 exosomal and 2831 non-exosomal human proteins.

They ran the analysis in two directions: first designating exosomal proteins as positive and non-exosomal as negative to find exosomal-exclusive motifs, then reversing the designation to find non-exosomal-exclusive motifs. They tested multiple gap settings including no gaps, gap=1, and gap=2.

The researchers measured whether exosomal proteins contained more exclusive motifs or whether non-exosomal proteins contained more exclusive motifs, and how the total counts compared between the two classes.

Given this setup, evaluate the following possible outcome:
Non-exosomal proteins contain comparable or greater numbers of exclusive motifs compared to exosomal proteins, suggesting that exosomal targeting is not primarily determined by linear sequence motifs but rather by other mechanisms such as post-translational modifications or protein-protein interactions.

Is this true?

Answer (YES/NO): NO